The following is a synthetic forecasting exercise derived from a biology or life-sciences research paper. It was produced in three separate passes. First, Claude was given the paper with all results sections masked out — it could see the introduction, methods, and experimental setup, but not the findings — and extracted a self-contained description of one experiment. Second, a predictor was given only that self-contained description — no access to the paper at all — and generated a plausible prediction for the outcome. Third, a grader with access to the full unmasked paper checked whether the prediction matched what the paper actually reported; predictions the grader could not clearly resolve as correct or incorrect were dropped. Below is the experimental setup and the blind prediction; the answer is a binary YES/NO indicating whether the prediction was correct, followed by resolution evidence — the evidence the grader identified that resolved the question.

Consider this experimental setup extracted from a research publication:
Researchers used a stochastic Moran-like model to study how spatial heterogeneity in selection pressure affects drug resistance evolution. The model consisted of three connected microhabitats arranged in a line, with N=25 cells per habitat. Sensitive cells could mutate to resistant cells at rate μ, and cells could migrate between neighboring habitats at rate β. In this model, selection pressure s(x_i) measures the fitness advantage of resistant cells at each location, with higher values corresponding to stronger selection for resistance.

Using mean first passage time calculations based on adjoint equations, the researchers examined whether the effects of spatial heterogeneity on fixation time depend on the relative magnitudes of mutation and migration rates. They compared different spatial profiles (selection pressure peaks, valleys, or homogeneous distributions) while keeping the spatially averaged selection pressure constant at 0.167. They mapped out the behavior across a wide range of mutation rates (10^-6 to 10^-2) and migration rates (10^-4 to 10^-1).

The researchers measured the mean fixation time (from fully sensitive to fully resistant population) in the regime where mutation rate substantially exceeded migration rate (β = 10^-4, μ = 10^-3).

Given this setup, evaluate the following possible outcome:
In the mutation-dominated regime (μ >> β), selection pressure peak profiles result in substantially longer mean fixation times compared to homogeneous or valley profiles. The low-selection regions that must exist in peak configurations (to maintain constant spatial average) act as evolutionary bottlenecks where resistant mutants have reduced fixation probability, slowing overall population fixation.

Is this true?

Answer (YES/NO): NO